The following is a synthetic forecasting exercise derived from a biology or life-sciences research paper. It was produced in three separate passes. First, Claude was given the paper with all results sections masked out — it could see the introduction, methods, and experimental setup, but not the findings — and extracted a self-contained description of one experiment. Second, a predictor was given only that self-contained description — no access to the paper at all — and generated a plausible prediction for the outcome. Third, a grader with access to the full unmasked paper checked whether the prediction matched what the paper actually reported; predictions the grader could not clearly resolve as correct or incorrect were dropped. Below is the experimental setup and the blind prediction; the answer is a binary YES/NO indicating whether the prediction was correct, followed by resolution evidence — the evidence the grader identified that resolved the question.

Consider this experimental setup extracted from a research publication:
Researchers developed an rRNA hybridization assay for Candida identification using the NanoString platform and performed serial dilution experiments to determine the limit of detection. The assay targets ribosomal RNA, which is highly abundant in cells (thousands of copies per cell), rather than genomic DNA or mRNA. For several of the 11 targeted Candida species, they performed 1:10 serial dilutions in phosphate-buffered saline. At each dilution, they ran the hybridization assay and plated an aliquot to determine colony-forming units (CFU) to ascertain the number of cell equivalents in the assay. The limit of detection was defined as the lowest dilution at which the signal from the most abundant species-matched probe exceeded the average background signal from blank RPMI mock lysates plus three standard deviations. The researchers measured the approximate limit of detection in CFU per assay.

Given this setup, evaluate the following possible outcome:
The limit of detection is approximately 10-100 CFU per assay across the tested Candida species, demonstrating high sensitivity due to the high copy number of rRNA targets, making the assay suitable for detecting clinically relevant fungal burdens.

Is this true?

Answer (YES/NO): NO